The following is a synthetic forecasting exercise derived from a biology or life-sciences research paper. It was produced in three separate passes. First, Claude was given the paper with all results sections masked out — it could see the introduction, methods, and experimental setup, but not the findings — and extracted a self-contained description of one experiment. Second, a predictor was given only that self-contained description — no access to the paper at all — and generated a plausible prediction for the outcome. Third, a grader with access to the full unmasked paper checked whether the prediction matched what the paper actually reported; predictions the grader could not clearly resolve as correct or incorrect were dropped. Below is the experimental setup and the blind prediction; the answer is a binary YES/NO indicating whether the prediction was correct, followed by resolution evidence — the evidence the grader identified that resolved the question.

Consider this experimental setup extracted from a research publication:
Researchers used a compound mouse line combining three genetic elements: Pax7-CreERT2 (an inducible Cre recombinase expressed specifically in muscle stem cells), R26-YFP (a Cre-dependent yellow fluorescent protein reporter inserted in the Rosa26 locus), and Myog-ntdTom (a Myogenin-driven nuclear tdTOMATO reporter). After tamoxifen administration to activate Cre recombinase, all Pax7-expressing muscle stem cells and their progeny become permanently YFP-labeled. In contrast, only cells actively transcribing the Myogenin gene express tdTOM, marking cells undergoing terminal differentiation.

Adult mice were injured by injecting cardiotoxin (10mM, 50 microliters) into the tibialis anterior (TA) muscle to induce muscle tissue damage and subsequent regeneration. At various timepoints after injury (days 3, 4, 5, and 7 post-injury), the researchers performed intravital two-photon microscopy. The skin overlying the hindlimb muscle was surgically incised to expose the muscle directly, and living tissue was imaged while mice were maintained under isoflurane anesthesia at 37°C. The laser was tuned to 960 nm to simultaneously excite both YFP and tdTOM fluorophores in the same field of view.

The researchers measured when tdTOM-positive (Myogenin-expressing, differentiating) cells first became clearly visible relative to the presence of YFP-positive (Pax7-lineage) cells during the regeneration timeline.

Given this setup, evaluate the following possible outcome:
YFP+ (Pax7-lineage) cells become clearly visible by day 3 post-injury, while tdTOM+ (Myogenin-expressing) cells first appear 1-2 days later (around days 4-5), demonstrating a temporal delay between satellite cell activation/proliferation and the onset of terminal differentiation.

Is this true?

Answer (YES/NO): NO